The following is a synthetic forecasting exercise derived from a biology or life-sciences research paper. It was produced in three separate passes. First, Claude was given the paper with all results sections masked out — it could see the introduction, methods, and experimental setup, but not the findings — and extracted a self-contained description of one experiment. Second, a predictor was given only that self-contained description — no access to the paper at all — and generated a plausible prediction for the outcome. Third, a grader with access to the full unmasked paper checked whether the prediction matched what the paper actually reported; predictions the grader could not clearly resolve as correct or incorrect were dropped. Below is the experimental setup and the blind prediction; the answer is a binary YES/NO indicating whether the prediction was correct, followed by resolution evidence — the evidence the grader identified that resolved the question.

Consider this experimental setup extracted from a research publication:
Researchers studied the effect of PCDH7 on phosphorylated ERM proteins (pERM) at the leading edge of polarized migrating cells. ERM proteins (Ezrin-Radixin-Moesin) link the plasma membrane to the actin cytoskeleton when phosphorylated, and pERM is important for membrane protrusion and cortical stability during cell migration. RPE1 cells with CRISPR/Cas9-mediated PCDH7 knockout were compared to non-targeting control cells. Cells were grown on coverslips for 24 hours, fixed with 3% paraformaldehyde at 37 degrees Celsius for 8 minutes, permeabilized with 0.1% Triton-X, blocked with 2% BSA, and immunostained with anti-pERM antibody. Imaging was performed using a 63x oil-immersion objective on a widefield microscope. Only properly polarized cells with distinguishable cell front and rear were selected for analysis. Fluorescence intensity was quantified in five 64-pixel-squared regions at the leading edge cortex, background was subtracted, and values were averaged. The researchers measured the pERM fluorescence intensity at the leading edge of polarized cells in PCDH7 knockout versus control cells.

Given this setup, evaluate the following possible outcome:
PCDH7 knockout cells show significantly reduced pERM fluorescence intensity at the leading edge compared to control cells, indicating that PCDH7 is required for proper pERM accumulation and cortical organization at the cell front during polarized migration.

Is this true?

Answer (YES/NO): YES